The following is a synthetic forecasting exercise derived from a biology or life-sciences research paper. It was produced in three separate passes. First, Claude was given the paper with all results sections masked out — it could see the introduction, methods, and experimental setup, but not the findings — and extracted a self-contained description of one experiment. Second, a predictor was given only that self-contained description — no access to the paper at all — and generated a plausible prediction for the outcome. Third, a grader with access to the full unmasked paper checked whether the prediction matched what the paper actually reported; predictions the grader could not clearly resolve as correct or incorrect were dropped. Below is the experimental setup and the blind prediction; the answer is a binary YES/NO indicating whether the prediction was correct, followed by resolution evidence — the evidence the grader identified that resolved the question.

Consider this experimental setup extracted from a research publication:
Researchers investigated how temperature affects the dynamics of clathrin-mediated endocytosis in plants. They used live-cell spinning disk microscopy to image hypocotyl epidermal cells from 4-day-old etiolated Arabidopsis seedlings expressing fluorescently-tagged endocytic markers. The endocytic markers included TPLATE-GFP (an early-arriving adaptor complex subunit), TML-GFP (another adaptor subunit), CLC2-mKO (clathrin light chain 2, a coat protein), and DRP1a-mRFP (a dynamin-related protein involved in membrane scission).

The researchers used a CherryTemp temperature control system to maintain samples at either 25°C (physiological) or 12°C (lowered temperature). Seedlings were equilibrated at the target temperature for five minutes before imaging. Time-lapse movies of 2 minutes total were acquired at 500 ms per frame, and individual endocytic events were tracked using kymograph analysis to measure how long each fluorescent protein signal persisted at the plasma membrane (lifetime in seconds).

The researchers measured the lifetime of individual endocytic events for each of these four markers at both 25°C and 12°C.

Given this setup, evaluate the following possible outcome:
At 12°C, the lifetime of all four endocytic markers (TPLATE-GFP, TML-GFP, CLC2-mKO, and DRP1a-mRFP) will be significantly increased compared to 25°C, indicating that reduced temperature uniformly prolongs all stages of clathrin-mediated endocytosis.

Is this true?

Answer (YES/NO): YES